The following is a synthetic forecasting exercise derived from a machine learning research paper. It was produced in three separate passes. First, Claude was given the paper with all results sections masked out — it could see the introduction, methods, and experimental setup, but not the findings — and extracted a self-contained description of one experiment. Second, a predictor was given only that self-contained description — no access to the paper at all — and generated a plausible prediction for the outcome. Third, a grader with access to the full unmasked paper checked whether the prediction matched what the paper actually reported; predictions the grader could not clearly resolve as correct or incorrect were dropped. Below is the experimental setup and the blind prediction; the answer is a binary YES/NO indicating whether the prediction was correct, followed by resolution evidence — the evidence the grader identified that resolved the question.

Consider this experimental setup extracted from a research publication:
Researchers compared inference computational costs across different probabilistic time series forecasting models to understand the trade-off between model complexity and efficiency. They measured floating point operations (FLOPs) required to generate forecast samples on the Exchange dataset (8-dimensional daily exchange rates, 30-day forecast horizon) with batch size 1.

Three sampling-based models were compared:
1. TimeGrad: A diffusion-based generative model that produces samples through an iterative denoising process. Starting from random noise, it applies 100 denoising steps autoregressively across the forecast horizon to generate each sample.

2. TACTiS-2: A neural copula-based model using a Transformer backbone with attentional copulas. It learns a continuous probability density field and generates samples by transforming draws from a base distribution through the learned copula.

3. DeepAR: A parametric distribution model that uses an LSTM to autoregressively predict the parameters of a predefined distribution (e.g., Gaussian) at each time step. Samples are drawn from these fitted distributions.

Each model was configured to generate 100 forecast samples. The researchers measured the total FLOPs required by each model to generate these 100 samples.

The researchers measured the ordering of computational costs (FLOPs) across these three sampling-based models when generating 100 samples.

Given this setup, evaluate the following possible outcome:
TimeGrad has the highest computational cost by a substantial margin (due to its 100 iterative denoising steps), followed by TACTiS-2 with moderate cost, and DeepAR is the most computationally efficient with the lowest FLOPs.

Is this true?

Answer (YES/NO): YES